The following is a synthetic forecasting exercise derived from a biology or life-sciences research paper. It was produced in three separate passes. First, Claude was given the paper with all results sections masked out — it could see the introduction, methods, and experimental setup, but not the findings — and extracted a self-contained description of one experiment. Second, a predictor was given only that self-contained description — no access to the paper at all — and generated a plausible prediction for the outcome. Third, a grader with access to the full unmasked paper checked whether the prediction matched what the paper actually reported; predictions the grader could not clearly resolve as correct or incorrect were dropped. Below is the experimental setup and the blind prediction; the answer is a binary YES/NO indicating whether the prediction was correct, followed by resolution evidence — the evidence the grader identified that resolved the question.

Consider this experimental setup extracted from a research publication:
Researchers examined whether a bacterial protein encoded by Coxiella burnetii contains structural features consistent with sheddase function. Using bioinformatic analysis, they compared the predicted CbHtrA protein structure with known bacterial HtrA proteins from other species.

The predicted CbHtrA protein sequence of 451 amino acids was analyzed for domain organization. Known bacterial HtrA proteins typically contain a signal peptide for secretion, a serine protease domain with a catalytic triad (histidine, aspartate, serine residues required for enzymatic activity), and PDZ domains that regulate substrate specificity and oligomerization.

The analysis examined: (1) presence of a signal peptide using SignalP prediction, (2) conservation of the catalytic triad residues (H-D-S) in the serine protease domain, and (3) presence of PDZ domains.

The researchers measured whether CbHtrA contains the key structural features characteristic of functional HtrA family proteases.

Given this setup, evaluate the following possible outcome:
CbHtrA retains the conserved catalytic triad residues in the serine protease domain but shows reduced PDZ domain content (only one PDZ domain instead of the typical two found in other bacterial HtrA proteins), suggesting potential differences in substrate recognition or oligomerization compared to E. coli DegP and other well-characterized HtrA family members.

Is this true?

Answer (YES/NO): NO